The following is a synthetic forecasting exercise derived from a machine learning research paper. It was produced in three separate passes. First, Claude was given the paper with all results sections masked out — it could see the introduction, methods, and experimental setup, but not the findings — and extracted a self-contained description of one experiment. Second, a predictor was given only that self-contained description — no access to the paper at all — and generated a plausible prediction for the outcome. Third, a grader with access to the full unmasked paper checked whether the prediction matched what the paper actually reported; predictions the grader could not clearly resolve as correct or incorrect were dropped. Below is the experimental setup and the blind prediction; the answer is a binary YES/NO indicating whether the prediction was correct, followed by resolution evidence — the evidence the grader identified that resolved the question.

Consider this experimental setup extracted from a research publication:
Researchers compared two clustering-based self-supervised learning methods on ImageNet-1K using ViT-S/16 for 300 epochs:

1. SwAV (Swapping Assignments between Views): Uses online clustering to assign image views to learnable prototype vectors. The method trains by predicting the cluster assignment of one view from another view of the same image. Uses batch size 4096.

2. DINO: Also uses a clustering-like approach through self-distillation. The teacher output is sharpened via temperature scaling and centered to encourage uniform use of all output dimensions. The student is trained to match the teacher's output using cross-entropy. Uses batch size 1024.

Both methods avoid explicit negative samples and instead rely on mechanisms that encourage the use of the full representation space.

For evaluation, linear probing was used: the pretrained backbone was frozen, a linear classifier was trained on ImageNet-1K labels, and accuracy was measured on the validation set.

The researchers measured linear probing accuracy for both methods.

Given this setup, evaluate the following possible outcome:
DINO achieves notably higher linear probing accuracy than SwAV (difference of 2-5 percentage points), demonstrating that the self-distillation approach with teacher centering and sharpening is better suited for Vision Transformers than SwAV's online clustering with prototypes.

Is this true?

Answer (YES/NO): NO